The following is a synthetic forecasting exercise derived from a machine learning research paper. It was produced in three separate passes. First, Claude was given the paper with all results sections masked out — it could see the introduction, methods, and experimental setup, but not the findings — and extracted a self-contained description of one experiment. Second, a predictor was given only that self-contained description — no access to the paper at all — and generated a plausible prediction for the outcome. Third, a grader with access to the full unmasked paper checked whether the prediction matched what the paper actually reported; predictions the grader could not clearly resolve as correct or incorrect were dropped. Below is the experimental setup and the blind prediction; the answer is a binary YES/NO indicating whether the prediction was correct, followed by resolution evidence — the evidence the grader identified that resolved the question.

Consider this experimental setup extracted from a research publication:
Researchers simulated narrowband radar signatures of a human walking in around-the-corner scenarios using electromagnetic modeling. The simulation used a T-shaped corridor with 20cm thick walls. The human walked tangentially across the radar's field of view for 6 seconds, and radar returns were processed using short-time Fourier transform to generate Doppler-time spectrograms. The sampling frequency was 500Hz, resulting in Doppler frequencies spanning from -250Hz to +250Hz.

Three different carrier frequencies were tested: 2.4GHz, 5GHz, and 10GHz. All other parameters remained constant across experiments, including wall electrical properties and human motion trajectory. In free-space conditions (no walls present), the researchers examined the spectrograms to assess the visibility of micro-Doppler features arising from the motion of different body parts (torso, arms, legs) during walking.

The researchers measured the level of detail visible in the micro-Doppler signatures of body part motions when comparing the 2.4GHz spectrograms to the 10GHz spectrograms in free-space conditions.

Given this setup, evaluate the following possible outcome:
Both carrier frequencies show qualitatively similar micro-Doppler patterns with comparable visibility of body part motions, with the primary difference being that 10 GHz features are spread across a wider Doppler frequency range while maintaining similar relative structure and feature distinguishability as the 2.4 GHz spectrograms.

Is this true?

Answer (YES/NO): NO